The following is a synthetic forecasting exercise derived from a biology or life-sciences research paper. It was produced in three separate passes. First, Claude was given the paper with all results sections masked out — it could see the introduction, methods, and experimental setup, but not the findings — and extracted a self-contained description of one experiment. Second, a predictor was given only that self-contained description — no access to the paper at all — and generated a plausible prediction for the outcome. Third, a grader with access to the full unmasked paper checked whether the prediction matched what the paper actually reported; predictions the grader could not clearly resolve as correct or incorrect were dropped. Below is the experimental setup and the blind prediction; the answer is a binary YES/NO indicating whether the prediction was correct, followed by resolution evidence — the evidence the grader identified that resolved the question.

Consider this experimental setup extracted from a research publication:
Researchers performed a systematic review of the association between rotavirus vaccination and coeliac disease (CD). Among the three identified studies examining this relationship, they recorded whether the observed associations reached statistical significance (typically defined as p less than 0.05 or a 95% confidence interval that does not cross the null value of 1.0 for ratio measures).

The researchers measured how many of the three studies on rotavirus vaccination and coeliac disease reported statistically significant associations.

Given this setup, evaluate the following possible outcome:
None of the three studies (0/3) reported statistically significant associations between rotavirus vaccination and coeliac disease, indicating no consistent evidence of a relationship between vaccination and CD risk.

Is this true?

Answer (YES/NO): NO